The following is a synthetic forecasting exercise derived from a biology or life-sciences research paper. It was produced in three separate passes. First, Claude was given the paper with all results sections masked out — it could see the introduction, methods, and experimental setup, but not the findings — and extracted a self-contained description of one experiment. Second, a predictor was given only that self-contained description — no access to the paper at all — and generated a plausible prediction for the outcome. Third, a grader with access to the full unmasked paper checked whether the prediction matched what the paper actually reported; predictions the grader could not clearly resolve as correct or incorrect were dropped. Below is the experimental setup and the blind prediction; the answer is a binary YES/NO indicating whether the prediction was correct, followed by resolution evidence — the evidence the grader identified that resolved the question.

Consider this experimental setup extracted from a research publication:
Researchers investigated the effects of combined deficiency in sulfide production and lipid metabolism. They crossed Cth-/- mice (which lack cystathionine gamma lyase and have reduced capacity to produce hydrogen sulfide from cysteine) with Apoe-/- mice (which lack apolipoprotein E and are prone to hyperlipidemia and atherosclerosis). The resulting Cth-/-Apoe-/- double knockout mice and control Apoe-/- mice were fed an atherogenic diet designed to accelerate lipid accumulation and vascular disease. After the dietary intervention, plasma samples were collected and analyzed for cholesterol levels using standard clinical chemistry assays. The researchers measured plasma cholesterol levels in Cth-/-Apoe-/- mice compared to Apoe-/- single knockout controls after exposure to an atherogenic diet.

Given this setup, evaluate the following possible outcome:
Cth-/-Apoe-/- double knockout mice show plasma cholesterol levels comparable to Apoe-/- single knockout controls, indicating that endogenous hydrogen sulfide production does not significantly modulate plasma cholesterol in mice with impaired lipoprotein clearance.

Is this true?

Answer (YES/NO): NO